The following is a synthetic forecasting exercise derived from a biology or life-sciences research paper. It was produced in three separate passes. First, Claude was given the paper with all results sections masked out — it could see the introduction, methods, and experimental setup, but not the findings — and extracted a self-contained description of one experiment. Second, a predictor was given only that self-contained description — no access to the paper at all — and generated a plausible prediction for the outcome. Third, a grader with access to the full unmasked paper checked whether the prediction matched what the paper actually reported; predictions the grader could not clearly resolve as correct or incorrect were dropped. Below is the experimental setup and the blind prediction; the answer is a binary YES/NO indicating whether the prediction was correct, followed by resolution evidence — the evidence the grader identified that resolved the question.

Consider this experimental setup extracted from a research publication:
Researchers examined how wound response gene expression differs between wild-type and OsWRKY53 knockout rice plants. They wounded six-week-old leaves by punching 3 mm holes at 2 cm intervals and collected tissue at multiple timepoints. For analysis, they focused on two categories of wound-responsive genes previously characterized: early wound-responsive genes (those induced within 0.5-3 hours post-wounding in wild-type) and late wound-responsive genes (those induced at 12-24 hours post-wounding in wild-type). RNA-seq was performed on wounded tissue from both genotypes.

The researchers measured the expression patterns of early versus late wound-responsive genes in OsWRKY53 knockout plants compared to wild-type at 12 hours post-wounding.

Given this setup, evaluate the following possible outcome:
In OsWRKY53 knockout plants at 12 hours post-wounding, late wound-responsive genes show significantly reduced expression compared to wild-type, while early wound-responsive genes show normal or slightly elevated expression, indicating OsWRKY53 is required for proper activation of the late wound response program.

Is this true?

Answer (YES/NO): NO